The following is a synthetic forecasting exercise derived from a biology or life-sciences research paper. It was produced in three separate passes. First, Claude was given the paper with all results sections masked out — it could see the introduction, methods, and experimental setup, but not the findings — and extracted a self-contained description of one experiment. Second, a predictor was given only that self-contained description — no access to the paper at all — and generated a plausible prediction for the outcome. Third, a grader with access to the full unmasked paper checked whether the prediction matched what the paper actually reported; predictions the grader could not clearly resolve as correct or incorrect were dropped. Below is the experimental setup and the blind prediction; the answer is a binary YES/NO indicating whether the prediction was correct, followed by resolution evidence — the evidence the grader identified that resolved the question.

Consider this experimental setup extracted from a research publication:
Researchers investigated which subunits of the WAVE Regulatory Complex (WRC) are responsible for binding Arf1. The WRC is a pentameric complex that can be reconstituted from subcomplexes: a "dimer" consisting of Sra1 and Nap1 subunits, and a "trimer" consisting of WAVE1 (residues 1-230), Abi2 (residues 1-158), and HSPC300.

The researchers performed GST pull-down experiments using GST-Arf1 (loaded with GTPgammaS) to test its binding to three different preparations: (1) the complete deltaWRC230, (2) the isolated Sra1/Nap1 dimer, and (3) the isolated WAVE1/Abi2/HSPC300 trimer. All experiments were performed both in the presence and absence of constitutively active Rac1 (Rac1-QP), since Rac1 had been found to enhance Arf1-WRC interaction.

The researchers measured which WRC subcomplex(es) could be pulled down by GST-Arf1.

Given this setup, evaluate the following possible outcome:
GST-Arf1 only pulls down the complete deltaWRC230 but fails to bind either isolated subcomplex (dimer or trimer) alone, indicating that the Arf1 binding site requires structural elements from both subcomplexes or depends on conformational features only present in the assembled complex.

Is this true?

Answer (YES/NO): NO